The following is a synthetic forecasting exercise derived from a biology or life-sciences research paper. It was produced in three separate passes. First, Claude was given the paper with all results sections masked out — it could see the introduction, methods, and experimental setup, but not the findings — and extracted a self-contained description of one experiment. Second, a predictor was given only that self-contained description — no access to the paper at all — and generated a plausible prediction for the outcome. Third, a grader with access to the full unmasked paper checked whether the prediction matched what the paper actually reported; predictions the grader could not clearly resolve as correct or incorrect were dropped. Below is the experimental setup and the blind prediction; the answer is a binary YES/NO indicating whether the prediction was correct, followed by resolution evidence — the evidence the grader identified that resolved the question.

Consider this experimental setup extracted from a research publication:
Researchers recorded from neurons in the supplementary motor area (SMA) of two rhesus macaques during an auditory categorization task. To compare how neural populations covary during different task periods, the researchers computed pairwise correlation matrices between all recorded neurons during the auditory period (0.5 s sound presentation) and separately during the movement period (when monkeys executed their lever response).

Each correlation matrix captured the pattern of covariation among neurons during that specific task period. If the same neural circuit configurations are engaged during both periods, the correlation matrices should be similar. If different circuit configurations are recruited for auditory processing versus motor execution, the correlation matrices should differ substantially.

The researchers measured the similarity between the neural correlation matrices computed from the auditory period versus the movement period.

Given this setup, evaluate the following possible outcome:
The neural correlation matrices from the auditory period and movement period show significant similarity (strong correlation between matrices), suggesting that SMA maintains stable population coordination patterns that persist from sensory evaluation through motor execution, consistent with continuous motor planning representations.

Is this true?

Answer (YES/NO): NO